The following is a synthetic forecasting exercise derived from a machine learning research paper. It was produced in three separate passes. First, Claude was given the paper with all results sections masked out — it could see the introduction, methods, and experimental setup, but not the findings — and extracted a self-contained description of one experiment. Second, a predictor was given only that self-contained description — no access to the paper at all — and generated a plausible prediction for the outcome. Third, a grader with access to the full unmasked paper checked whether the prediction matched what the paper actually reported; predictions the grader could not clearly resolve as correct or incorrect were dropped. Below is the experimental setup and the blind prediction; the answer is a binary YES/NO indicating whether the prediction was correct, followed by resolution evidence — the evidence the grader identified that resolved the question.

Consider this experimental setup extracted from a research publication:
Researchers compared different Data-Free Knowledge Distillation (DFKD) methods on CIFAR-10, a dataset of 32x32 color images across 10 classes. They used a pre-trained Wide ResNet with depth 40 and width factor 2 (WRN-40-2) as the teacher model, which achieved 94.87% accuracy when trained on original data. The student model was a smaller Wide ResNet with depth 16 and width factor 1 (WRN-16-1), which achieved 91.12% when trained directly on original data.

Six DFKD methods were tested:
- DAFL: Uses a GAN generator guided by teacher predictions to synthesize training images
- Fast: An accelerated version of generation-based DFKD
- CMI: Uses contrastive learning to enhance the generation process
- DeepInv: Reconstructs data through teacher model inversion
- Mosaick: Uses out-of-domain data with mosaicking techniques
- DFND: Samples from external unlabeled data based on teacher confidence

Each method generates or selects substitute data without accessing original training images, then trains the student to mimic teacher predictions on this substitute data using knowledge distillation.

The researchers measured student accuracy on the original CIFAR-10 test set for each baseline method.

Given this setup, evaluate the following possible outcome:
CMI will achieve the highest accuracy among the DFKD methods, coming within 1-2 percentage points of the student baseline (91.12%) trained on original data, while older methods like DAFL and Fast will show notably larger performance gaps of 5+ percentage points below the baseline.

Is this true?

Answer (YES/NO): NO